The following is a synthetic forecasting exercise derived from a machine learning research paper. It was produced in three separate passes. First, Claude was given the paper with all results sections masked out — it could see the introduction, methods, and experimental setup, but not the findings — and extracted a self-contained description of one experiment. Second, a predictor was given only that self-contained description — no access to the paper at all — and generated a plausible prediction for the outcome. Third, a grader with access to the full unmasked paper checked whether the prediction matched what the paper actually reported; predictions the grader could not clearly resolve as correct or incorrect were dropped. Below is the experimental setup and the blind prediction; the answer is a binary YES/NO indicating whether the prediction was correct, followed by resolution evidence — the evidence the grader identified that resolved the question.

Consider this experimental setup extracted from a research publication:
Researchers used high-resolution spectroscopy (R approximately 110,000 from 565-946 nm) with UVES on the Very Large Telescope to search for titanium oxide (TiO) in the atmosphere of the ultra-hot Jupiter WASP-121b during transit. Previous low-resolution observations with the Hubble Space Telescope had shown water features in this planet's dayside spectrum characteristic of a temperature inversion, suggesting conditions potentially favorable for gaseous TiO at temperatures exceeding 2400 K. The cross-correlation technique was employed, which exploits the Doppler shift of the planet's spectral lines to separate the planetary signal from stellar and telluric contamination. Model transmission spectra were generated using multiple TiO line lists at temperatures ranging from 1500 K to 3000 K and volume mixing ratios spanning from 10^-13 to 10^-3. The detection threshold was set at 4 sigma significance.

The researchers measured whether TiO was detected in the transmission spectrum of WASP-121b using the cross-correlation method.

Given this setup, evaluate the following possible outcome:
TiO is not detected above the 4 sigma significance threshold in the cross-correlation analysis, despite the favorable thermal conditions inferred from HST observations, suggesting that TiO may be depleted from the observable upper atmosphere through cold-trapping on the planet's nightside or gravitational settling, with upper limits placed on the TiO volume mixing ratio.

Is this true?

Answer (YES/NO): YES